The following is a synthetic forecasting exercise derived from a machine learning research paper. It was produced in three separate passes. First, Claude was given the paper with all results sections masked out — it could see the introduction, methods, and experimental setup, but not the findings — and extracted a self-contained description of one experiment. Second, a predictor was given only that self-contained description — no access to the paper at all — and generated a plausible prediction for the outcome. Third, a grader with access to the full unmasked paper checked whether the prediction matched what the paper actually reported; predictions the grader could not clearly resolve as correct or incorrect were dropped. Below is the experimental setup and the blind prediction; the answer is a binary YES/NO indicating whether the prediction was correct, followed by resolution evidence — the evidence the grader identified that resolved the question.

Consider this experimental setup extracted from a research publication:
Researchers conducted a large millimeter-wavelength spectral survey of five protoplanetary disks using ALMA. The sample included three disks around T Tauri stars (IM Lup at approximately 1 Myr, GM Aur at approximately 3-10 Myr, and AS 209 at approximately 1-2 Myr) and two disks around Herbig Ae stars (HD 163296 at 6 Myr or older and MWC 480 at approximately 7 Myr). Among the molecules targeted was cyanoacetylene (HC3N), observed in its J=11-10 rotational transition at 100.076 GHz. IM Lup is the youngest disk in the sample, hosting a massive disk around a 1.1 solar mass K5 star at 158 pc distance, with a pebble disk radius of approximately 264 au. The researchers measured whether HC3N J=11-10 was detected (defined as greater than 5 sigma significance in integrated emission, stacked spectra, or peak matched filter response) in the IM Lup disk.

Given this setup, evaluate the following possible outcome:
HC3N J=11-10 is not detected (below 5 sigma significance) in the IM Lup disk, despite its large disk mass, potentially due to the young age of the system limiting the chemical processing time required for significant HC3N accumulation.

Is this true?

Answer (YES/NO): YES